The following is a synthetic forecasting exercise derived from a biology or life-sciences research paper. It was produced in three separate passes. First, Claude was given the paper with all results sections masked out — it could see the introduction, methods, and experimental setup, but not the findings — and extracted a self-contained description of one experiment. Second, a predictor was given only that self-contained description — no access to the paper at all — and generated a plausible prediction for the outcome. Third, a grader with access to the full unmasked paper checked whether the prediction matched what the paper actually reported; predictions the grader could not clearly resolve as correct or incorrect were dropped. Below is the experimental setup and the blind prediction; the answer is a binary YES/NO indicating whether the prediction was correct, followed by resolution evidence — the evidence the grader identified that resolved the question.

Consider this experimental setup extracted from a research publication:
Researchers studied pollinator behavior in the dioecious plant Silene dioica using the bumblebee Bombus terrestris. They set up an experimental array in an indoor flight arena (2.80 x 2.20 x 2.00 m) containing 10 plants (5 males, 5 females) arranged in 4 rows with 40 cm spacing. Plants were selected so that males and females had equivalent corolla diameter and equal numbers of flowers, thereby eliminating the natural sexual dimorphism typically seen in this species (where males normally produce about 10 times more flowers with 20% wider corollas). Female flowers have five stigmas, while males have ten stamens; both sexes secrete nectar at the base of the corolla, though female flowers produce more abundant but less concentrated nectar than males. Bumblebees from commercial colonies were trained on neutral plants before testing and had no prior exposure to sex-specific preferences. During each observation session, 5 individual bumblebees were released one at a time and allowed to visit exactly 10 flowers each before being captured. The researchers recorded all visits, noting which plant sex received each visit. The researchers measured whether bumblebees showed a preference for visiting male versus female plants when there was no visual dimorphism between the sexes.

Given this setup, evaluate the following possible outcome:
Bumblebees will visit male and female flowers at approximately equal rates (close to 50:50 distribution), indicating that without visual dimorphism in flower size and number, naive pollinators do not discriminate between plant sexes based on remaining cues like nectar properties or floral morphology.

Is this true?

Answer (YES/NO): NO